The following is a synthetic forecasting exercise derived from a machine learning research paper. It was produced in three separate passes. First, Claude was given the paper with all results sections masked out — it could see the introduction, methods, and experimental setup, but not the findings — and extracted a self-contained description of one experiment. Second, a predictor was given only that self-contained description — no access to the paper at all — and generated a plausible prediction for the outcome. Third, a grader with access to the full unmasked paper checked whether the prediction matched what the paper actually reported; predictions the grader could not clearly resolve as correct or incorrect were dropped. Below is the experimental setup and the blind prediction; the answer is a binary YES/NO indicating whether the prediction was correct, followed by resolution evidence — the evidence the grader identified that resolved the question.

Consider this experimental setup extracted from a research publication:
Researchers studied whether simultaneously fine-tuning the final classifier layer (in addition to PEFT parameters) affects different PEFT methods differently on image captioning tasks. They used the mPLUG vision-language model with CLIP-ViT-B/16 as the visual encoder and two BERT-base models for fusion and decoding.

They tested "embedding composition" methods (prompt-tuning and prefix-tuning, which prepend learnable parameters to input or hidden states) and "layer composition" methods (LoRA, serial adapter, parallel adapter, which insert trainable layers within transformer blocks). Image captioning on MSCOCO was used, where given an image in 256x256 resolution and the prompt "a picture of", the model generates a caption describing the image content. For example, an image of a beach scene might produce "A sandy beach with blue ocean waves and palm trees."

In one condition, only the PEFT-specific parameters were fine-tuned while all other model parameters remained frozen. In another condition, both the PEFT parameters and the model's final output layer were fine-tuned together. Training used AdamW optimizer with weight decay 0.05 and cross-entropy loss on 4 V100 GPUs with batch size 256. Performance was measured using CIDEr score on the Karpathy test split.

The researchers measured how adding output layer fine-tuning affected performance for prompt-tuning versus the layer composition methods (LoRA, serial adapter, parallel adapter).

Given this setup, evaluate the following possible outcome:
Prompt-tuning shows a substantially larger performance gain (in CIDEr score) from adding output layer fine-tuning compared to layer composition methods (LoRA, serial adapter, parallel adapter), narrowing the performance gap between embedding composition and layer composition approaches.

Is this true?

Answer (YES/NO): YES